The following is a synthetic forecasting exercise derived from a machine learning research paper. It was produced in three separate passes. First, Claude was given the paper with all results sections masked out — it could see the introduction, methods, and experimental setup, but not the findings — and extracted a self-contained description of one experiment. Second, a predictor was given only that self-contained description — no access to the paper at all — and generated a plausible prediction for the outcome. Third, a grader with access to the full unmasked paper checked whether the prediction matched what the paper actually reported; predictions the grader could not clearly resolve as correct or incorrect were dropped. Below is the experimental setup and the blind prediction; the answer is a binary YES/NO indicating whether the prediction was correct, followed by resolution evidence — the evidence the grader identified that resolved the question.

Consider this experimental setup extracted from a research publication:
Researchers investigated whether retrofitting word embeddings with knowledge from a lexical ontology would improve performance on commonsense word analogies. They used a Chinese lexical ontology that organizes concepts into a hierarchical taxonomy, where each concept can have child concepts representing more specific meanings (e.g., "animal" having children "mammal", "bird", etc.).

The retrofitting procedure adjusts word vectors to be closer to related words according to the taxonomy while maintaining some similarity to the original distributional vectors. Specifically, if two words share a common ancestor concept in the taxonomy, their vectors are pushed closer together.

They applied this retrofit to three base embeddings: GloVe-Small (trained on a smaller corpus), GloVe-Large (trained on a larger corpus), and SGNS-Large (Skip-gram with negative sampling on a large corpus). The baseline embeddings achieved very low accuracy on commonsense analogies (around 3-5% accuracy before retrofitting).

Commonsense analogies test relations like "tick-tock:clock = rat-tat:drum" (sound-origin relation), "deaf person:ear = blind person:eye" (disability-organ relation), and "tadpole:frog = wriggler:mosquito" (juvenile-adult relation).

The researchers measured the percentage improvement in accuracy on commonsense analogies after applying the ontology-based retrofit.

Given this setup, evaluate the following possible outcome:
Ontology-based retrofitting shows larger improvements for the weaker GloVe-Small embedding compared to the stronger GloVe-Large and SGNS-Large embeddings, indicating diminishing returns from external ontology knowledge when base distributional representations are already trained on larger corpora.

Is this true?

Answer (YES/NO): YES